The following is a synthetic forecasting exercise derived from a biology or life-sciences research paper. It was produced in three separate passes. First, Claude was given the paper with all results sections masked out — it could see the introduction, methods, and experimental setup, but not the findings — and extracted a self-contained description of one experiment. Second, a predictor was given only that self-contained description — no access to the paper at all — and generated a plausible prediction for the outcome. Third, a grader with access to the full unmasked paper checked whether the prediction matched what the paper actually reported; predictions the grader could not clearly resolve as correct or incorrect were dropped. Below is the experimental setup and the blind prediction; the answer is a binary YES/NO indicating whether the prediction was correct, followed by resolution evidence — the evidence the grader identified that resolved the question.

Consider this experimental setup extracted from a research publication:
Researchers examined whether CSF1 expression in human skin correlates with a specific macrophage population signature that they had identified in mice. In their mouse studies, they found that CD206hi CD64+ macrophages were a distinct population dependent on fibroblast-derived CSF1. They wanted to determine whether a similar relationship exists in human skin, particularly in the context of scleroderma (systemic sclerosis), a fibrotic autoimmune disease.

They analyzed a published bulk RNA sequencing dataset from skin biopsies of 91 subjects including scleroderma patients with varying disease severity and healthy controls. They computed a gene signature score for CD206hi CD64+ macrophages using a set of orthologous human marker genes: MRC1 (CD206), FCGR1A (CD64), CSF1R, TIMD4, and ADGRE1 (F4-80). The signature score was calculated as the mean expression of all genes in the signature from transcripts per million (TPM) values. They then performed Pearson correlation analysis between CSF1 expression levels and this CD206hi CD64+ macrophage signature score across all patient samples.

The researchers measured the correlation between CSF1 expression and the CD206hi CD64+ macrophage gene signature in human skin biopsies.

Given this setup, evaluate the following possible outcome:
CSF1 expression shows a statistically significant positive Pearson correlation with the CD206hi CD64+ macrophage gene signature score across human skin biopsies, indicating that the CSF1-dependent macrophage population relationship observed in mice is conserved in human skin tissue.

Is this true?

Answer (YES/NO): YES